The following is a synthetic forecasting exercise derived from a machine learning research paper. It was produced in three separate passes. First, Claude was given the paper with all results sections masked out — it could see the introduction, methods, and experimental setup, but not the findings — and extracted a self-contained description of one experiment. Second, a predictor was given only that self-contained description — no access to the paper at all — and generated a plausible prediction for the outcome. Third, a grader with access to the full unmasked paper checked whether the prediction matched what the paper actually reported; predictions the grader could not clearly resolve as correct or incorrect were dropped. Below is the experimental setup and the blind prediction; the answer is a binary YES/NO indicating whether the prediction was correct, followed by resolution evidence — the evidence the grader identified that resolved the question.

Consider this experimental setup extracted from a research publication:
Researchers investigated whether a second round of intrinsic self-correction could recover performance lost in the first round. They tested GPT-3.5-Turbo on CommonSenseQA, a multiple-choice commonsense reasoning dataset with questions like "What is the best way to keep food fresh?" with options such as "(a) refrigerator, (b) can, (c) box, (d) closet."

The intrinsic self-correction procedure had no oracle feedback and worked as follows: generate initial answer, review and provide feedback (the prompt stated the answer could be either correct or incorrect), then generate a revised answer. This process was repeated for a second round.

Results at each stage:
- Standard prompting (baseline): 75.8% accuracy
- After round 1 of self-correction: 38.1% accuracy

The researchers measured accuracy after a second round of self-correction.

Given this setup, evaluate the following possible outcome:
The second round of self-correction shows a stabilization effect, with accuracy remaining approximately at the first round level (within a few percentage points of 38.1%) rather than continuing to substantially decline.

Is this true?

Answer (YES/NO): NO